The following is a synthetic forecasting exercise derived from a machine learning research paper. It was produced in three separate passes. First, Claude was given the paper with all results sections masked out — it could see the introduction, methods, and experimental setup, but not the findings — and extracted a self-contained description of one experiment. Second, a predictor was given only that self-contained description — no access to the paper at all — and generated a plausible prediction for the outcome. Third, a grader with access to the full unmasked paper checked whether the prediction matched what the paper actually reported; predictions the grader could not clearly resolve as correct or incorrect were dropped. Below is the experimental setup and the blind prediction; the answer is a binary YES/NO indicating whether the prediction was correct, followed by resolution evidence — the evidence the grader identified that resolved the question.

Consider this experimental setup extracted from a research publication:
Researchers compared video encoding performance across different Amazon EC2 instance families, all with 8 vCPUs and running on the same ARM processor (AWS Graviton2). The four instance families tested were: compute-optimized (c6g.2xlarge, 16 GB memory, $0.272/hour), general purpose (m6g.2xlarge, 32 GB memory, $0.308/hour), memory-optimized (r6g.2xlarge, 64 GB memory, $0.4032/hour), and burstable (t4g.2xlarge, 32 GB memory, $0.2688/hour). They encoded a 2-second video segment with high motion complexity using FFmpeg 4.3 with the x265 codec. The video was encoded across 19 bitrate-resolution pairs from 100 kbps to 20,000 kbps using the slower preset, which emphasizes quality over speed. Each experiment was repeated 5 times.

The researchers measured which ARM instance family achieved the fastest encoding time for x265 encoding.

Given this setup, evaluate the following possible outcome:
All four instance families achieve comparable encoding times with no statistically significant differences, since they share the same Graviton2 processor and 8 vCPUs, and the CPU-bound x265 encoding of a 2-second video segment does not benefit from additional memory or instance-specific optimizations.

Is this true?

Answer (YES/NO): YES